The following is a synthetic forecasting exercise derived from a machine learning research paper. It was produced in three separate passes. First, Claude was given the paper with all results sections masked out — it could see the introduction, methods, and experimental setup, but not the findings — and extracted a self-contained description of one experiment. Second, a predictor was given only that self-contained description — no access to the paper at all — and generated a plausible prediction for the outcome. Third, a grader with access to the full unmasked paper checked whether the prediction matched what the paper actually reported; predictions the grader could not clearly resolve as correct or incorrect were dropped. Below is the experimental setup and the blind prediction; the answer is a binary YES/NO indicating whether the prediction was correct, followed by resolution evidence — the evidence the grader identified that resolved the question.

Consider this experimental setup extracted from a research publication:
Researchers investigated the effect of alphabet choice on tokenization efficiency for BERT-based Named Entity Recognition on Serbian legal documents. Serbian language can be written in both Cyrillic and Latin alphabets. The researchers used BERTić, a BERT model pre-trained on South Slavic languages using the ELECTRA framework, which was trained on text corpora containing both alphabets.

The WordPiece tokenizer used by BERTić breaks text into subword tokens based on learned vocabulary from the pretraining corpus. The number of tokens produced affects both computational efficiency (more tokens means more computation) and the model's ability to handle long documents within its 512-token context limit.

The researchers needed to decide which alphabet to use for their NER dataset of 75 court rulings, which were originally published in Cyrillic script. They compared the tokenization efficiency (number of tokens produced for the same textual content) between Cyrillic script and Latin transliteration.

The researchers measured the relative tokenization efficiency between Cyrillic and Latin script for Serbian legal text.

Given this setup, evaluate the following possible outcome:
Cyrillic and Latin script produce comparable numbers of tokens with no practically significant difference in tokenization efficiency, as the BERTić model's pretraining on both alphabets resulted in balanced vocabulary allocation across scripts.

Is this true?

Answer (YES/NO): NO